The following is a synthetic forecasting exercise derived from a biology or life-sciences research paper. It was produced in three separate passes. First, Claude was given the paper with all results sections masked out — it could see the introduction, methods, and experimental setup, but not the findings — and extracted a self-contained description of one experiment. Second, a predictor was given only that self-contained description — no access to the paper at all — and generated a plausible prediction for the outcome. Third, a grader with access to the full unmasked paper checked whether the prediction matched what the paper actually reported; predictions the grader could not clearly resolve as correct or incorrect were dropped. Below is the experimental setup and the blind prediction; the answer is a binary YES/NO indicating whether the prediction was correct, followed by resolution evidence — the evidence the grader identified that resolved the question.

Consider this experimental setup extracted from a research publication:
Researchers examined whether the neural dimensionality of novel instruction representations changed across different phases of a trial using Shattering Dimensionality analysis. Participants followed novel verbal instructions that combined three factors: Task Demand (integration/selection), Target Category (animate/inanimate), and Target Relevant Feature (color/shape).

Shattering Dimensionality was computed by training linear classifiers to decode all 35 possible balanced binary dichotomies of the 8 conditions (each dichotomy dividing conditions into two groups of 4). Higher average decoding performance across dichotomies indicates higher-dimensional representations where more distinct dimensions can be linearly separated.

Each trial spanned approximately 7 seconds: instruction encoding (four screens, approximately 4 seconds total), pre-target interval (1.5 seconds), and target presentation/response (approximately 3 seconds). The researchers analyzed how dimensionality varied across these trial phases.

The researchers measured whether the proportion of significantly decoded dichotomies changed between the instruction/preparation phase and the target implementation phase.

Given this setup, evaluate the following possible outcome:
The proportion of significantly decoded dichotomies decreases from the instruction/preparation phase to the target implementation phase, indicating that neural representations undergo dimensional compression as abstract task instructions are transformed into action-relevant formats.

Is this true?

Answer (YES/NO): NO